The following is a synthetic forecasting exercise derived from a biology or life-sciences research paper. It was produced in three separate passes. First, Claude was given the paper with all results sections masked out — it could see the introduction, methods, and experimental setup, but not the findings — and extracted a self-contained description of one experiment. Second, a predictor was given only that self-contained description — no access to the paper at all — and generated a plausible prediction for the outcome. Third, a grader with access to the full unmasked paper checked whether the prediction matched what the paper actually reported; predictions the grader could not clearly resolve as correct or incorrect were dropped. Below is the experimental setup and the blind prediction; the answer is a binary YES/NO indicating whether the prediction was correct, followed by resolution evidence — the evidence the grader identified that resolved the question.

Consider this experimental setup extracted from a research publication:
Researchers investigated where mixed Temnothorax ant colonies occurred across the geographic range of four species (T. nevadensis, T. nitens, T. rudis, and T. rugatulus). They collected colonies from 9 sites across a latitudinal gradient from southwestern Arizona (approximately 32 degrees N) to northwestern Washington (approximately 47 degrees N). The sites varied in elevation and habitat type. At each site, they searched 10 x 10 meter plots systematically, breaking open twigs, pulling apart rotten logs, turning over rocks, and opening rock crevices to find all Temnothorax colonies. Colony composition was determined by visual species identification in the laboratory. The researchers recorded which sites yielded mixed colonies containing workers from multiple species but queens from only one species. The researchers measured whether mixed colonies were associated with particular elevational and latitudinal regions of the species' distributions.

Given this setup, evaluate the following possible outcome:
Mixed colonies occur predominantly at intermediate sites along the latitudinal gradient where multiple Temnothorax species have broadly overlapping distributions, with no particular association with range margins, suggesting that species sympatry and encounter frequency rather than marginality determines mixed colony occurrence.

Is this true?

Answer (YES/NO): NO